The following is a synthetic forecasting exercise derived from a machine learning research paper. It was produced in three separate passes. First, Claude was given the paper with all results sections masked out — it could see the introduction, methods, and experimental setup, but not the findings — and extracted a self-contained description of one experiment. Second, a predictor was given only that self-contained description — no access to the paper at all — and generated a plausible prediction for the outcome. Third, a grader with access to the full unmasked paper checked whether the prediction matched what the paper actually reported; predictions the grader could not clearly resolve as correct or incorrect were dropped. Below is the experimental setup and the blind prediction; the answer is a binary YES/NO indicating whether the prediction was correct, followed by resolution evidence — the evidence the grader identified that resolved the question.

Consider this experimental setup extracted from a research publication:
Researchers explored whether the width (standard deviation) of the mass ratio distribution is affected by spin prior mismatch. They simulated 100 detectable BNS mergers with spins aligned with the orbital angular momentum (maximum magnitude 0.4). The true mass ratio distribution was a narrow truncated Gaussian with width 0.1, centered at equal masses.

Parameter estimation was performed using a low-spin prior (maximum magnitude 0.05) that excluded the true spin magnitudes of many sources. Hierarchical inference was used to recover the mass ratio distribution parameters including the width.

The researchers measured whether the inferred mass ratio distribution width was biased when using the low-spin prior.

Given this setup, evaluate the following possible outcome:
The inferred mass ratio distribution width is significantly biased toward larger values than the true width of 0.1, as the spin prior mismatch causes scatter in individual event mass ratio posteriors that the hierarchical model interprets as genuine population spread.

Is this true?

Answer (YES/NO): YES